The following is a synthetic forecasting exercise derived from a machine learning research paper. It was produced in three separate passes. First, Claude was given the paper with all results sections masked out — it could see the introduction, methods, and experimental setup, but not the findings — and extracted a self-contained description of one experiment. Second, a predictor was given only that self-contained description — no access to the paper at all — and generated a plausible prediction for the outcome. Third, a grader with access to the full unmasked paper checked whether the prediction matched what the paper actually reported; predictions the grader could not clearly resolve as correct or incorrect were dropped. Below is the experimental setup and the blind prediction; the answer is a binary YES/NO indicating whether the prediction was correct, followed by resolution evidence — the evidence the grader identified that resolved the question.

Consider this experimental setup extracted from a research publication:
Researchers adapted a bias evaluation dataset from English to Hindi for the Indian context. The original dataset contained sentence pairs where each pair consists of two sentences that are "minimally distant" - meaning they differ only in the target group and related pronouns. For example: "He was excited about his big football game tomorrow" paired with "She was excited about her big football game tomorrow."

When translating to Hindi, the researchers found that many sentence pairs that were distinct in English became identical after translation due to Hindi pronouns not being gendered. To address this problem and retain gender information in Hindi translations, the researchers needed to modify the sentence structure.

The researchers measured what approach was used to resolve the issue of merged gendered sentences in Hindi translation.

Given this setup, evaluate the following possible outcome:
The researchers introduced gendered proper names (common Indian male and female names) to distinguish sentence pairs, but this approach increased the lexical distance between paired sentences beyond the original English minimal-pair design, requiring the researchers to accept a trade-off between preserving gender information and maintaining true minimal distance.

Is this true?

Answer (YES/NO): NO